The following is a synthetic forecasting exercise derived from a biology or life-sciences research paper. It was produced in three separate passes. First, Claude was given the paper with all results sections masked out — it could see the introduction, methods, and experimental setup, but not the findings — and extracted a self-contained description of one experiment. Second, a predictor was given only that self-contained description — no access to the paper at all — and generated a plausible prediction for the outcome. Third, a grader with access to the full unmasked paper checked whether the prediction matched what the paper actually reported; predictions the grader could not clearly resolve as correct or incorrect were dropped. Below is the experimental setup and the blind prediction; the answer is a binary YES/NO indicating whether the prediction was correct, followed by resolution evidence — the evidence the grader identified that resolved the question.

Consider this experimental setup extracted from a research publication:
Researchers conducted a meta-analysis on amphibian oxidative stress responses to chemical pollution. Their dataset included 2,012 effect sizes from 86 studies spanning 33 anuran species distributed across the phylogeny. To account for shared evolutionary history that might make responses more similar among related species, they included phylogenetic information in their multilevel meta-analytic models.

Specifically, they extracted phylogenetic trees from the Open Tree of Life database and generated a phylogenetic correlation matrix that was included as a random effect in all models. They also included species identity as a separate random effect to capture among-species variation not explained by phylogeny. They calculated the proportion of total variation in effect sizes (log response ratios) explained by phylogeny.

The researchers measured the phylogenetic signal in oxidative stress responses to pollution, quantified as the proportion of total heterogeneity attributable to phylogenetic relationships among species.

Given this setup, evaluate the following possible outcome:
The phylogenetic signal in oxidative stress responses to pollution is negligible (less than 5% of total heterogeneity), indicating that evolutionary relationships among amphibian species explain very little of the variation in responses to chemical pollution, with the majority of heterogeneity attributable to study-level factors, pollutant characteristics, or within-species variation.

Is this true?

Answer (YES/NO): YES